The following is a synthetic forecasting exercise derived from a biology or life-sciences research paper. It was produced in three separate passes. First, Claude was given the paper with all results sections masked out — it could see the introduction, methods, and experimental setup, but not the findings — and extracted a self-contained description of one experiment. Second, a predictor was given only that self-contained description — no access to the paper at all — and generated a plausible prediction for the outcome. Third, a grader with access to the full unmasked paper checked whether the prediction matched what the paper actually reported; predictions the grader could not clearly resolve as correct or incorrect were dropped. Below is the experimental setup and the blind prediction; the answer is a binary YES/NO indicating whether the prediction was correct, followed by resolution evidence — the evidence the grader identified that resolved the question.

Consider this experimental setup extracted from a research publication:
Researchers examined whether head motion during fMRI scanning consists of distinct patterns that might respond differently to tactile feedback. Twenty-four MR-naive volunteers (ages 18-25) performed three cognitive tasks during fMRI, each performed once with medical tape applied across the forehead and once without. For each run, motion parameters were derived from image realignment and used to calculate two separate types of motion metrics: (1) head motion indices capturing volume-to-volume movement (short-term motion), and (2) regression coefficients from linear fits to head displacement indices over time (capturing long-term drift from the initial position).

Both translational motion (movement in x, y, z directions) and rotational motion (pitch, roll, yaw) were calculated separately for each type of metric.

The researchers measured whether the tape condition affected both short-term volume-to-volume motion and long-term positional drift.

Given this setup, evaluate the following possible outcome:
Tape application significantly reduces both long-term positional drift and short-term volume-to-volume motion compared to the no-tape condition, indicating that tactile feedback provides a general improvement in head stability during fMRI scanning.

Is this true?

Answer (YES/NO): YES